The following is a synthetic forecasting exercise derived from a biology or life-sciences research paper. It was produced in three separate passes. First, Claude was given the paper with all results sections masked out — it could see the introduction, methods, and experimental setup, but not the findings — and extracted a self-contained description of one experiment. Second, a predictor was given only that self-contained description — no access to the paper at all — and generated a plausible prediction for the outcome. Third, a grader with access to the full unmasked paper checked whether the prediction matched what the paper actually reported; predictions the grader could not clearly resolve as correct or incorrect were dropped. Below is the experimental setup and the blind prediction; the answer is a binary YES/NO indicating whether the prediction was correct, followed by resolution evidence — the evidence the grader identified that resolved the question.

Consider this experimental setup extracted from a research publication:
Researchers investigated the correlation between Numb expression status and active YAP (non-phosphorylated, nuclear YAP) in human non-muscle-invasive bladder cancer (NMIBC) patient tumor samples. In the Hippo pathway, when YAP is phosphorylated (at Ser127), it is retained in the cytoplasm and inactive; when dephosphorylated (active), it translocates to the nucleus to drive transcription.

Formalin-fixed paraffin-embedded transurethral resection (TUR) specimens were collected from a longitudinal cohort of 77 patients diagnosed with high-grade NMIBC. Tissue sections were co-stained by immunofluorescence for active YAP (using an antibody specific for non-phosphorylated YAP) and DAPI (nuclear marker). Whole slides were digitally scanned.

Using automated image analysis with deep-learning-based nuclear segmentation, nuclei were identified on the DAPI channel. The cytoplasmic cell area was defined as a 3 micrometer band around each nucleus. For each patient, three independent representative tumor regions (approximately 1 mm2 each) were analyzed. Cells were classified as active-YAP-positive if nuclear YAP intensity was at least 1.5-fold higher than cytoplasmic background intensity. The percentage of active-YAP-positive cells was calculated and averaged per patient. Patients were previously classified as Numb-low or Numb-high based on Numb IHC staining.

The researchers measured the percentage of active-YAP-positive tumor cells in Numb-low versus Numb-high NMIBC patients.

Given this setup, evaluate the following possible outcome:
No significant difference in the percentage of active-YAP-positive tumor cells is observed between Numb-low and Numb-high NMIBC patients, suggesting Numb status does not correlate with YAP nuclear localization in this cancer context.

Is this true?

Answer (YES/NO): NO